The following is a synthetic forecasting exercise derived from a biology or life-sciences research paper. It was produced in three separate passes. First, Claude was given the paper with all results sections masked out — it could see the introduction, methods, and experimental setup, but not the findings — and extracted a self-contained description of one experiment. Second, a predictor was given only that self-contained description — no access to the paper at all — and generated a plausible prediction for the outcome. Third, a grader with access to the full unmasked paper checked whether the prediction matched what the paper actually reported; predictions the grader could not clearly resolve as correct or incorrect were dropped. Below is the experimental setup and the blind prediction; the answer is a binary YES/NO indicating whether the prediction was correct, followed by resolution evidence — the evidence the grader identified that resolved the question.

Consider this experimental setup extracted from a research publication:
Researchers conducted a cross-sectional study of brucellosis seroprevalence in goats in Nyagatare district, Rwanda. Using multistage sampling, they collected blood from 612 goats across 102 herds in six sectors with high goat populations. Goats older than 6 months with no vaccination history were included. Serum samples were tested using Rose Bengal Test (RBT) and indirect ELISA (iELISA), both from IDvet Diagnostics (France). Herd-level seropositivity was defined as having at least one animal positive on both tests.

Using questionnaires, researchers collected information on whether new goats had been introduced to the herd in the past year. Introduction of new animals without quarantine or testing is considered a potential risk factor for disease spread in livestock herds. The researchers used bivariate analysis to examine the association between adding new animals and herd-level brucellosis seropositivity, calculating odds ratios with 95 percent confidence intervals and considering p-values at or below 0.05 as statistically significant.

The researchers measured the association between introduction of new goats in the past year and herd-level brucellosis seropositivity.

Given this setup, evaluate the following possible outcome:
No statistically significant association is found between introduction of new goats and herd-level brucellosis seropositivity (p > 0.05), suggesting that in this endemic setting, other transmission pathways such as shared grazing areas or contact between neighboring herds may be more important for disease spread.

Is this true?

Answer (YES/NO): YES